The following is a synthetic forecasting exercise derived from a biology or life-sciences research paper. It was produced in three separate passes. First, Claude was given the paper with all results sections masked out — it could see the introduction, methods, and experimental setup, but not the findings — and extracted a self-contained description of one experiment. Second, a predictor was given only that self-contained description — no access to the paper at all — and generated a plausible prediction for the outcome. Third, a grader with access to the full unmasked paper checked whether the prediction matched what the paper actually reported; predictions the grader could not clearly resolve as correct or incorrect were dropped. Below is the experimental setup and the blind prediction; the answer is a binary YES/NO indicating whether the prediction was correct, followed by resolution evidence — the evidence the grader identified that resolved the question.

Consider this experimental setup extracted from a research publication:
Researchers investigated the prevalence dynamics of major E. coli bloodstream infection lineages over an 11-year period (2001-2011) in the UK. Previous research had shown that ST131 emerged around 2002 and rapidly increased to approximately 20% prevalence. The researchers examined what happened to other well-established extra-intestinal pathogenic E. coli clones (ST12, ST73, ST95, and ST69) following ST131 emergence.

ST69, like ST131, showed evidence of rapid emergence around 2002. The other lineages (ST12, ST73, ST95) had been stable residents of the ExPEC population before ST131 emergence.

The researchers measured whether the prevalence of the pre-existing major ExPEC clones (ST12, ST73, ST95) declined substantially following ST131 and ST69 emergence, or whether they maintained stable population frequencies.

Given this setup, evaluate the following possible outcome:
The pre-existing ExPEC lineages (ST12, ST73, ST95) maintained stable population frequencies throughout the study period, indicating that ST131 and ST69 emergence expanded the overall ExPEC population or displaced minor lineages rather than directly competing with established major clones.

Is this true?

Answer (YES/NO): YES